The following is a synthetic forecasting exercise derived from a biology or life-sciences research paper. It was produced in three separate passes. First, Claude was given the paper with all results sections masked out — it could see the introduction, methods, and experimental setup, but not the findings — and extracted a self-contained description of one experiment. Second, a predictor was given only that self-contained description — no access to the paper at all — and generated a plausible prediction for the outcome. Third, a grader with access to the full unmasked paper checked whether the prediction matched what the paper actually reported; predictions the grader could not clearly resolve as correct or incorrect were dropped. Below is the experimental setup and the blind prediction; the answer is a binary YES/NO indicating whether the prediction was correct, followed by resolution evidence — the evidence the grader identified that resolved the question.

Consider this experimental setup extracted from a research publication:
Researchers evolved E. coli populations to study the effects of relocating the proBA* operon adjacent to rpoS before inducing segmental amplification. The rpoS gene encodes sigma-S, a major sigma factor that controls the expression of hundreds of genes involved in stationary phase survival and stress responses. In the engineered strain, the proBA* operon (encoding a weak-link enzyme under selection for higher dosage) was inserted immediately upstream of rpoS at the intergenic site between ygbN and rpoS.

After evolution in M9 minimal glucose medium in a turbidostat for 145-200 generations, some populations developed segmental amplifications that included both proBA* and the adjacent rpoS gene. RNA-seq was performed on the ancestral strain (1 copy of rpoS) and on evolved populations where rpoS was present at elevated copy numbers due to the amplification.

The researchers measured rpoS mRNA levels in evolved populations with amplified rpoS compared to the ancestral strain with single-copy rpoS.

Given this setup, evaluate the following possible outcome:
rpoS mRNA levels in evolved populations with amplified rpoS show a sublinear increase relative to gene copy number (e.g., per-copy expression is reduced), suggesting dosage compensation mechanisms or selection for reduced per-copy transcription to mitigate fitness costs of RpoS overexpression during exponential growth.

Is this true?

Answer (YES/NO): YES